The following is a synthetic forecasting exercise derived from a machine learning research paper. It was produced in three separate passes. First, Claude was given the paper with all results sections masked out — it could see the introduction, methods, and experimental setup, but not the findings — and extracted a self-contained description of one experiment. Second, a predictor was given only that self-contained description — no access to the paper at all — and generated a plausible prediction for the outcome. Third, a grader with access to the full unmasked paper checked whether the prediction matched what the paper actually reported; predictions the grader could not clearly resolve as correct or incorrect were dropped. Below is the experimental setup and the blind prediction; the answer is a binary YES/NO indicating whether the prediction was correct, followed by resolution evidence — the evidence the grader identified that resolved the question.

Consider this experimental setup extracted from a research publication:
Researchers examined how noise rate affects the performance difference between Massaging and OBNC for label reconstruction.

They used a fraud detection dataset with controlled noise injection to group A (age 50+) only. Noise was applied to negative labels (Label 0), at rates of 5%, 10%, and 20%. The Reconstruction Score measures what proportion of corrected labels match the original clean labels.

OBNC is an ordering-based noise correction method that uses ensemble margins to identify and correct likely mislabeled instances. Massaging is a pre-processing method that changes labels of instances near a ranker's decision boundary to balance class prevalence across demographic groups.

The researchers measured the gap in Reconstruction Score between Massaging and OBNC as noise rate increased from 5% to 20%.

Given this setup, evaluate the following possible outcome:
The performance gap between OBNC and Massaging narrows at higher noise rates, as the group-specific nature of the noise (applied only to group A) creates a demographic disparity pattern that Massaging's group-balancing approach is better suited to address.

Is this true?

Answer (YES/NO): NO